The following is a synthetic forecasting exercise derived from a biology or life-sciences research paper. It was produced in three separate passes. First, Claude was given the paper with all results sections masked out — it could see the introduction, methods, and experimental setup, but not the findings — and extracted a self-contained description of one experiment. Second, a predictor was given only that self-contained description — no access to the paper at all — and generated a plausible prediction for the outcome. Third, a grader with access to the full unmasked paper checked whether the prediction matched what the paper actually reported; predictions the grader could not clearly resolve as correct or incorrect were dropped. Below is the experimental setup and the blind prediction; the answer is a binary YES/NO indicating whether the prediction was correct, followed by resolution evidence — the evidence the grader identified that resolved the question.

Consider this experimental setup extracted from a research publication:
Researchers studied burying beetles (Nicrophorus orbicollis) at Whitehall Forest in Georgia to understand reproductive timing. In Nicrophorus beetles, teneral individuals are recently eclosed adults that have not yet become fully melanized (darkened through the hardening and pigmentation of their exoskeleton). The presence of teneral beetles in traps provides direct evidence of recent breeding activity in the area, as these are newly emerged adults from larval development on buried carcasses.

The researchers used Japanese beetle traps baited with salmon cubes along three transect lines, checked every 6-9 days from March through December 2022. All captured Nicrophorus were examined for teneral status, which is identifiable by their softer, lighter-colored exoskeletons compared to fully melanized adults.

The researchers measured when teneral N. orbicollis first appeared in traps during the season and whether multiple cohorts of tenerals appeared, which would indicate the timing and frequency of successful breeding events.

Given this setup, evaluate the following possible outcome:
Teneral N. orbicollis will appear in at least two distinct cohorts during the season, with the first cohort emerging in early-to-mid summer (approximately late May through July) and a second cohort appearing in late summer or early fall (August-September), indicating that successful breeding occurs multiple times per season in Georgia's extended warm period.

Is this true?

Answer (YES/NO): NO